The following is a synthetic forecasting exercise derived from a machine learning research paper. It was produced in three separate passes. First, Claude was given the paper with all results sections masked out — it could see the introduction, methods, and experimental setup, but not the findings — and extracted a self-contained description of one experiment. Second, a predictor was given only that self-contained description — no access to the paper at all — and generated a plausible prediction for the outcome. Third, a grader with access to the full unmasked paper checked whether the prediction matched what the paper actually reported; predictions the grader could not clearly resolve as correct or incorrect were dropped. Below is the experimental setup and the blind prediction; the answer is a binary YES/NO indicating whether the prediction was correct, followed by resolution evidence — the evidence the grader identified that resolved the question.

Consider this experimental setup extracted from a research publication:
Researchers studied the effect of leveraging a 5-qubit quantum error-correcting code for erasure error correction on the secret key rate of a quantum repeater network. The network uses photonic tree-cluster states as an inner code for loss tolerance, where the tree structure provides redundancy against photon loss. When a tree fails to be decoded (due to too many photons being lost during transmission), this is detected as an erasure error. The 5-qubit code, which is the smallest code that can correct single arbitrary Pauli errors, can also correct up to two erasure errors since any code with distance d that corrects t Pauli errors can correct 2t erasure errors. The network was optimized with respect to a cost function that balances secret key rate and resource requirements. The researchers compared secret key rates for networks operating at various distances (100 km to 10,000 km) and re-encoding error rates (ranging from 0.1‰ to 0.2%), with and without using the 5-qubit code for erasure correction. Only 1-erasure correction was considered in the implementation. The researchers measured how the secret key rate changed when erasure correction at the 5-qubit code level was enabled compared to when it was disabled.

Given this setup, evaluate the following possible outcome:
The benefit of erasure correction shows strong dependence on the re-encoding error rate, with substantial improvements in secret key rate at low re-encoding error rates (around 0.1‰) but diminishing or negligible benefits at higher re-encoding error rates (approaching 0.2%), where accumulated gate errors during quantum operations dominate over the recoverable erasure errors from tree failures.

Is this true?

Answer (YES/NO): YES